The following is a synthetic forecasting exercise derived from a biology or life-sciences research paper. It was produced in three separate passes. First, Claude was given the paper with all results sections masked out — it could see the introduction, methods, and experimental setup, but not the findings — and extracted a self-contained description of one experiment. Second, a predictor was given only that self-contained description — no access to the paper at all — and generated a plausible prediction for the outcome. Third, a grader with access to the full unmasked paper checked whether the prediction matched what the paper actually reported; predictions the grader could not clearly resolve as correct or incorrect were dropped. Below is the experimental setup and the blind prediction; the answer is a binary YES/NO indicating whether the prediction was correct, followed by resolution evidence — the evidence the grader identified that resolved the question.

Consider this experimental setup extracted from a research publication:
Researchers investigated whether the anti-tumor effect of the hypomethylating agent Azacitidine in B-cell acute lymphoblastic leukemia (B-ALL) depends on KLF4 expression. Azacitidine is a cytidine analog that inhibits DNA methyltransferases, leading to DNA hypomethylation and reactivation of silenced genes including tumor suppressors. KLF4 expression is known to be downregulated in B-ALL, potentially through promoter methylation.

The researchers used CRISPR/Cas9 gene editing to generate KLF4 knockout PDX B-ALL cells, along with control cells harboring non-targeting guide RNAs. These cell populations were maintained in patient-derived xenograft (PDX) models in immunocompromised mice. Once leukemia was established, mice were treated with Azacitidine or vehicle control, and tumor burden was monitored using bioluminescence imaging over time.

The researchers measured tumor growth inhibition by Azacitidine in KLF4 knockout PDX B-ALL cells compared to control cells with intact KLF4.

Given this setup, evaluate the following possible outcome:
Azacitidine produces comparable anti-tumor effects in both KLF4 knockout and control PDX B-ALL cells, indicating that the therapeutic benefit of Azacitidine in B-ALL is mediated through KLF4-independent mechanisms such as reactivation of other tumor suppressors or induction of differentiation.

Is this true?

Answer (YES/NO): NO